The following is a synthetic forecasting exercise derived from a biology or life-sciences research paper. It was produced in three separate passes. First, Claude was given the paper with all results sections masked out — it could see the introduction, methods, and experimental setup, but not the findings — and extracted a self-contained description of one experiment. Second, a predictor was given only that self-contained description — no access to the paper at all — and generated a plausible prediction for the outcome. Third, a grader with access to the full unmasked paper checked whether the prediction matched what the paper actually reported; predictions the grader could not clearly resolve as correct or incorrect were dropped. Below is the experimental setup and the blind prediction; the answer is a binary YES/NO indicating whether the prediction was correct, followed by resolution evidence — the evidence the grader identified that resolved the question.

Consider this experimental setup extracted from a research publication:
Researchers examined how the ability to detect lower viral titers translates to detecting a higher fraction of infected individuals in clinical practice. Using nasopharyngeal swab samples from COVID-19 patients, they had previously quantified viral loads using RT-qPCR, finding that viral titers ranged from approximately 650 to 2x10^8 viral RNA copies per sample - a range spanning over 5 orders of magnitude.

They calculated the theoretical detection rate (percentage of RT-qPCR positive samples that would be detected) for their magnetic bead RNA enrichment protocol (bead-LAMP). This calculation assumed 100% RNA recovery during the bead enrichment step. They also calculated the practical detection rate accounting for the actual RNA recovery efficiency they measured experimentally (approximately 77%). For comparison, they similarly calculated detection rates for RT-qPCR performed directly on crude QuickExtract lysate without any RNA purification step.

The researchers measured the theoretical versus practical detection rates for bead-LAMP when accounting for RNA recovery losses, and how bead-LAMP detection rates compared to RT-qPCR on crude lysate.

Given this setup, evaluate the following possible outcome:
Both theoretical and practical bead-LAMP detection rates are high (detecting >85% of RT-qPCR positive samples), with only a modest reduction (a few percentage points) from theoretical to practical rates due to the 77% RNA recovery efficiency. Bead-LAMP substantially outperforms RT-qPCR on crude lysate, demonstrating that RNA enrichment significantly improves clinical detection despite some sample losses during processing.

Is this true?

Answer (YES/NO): YES